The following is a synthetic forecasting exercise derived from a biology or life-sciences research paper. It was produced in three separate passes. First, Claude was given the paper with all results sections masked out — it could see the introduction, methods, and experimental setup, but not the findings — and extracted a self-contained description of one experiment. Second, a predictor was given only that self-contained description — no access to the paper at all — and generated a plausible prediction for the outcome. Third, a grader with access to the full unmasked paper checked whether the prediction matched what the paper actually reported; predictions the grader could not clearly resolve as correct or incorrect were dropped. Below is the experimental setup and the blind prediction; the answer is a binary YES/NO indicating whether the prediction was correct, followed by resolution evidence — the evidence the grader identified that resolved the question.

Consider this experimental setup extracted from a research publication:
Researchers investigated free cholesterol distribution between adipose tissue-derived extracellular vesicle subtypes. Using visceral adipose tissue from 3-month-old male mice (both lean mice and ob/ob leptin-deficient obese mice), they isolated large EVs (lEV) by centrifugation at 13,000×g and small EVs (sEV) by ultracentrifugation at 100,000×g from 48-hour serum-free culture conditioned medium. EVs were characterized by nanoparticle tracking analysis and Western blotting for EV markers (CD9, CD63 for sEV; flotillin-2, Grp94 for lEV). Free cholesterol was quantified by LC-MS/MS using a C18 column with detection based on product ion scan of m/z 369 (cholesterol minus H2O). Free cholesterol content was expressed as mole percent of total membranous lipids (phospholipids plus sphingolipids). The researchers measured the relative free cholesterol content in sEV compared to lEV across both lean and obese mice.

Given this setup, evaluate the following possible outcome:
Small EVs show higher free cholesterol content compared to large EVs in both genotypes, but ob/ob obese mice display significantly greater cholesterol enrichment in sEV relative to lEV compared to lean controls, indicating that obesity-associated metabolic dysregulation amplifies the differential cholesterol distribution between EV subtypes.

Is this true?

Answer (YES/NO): NO